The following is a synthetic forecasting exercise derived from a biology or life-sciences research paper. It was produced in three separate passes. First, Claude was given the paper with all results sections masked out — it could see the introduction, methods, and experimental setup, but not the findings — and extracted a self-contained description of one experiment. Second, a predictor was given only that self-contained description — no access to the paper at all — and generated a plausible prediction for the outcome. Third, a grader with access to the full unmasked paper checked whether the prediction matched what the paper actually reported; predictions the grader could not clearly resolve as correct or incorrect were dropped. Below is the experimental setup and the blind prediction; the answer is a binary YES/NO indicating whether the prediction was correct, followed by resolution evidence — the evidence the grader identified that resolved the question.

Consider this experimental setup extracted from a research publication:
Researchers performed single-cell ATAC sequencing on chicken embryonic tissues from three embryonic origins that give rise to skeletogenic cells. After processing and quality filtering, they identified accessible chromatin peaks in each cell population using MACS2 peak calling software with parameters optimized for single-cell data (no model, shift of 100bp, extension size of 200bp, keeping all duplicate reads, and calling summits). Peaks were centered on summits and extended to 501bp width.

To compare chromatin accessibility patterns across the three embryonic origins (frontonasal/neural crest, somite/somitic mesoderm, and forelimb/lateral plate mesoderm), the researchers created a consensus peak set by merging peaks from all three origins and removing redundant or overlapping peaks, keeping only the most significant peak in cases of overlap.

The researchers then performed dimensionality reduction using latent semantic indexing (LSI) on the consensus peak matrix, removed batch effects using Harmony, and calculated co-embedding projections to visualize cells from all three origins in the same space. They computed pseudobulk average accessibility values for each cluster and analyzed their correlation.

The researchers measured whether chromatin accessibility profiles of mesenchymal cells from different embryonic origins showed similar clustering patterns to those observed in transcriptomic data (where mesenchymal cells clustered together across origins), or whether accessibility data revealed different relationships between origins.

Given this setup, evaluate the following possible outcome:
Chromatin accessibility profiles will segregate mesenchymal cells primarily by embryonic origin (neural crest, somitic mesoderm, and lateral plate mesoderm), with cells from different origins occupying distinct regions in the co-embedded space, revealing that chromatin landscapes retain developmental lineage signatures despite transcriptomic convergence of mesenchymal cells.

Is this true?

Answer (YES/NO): YES